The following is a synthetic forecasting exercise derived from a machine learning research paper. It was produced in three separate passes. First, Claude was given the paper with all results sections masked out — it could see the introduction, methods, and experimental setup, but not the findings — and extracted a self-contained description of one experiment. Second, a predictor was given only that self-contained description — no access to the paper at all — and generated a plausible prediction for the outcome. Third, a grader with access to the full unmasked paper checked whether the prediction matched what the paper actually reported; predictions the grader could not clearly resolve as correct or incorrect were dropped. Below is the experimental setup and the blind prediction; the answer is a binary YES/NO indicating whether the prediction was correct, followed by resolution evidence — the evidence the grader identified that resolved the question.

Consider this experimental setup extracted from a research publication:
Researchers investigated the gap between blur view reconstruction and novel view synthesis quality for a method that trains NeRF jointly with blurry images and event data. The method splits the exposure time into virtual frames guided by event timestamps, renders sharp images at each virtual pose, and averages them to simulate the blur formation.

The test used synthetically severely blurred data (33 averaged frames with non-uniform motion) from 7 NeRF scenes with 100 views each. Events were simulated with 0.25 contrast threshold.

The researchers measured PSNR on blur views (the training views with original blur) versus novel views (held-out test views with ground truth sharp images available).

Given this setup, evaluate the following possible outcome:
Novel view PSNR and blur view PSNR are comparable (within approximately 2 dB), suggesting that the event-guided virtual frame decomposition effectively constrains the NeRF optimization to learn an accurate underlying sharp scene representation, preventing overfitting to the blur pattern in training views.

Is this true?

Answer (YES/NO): YES